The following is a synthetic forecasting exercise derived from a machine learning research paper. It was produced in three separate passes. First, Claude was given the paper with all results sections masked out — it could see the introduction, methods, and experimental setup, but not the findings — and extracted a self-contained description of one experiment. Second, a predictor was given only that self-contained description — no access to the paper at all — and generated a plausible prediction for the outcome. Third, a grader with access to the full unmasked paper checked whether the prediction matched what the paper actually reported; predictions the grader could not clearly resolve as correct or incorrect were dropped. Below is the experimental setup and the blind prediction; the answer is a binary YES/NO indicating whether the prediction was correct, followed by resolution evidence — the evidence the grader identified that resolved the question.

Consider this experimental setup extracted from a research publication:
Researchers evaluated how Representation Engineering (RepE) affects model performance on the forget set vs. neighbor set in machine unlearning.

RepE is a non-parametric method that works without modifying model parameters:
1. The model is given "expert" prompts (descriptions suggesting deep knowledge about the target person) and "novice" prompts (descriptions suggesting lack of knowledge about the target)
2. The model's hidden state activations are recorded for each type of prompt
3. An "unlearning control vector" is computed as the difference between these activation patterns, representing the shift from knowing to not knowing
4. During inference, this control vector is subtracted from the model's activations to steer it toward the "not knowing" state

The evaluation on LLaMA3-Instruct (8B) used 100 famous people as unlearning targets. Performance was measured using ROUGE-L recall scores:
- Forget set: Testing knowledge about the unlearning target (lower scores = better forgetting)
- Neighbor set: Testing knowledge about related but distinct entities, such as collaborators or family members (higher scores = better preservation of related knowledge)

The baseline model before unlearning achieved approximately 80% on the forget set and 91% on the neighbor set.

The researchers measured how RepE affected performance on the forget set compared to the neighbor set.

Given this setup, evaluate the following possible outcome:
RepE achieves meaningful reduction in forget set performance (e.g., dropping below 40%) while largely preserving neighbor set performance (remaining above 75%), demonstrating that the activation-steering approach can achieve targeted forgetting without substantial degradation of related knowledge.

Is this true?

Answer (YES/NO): NO